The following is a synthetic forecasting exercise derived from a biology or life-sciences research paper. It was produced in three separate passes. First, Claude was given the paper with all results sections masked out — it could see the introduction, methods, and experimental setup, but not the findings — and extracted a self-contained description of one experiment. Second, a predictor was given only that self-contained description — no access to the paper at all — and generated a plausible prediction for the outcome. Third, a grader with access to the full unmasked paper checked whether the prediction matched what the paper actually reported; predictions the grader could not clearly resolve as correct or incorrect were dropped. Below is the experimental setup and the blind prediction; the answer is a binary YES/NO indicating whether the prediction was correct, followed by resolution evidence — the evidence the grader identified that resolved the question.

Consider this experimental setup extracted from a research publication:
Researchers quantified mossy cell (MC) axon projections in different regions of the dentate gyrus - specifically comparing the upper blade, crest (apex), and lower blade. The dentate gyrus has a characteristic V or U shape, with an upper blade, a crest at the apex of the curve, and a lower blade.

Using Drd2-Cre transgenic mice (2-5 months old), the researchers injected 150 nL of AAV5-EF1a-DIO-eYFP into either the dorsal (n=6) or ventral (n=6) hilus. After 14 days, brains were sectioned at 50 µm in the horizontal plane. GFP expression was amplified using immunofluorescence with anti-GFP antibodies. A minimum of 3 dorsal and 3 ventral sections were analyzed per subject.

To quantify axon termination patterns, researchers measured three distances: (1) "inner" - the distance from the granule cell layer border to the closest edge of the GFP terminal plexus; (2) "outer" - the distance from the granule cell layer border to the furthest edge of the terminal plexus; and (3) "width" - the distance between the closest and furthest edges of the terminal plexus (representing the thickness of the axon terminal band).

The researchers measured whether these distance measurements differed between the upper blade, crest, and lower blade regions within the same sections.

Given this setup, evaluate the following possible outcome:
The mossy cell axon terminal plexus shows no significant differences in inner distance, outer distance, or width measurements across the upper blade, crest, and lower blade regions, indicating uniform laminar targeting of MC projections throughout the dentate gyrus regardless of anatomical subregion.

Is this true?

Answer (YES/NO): NO